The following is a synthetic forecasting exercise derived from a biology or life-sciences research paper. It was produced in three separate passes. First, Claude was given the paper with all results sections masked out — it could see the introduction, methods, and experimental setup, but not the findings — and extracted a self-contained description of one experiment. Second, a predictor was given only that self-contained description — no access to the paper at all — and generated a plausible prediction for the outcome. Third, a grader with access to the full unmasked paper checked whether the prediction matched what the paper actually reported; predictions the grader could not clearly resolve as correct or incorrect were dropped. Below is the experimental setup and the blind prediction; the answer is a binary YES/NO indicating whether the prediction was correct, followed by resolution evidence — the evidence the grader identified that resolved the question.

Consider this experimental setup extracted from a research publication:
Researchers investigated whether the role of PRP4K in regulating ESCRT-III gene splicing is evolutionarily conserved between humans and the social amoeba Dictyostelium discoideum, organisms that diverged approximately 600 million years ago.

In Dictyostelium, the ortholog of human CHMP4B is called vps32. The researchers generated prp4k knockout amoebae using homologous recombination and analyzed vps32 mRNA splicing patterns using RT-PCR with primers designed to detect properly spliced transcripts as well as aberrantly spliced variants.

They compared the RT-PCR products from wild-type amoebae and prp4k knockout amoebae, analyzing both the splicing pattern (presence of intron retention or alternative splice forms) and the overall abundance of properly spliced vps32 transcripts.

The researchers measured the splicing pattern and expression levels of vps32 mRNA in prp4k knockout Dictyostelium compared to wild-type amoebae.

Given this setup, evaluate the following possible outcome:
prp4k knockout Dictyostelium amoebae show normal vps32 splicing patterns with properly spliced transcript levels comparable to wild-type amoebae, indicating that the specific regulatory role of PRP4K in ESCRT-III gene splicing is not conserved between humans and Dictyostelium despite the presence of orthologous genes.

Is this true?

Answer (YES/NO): NO